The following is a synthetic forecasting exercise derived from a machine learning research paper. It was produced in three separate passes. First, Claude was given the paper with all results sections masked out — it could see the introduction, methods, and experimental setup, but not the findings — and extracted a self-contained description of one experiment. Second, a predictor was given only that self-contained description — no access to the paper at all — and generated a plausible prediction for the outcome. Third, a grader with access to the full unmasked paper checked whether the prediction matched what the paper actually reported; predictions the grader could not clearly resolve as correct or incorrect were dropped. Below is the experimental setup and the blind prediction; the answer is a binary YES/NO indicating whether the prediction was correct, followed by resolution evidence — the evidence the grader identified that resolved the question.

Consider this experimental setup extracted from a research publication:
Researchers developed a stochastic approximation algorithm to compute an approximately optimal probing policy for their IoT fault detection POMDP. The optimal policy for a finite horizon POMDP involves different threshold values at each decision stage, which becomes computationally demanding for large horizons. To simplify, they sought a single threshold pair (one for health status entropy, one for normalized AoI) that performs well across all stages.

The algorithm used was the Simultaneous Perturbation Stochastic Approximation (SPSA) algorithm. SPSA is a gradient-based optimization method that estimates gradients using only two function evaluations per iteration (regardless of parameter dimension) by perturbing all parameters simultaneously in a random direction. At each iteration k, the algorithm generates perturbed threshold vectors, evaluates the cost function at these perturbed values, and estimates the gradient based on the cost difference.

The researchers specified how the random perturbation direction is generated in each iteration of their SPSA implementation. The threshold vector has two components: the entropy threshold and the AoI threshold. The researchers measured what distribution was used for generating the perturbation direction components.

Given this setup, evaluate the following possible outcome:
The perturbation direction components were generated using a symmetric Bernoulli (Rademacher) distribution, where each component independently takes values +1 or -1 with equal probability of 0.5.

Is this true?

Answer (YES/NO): YES